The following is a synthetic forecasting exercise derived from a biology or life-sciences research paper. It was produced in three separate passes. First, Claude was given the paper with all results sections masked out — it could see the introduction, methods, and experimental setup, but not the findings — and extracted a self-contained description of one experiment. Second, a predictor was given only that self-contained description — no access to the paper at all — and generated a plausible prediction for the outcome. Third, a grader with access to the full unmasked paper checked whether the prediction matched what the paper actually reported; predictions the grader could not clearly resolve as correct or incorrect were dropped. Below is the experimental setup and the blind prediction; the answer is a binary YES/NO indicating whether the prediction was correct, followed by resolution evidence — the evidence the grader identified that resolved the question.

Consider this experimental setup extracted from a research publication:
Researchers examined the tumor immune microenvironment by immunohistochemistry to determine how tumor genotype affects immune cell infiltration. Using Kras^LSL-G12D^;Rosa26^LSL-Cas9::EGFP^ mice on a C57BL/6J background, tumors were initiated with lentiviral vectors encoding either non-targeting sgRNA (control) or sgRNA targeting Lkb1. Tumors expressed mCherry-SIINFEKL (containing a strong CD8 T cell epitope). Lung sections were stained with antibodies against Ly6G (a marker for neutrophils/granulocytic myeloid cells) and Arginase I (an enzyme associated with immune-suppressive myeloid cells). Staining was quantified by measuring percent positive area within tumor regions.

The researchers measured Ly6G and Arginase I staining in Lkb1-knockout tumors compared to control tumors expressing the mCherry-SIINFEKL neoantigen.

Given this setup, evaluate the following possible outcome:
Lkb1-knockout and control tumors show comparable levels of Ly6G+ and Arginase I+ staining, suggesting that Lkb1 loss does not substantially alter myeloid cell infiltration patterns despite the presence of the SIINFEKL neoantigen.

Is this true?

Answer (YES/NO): NO